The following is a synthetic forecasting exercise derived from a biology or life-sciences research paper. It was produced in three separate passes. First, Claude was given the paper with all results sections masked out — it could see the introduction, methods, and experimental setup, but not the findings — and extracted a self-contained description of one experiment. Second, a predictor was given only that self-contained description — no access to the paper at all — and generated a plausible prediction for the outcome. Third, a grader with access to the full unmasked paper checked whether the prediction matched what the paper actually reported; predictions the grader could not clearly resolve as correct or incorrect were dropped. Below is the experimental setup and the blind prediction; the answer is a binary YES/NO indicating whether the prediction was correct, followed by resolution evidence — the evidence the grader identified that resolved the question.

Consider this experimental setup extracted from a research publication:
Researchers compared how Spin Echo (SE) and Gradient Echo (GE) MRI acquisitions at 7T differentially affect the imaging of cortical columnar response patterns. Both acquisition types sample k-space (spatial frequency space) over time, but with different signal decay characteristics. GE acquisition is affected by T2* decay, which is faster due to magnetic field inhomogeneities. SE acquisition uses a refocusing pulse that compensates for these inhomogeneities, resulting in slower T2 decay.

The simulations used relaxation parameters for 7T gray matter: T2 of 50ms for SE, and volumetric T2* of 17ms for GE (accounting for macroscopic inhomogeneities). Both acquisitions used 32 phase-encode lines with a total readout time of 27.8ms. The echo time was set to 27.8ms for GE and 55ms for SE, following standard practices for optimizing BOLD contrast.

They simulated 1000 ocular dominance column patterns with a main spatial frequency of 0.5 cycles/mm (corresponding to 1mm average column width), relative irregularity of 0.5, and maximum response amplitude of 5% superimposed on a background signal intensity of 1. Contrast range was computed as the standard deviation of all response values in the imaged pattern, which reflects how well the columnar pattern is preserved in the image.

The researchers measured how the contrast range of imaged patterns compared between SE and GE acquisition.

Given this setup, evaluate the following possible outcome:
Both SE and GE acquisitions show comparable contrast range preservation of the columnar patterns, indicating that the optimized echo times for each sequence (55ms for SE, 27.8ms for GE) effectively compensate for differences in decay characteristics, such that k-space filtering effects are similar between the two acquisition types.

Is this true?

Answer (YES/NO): NO